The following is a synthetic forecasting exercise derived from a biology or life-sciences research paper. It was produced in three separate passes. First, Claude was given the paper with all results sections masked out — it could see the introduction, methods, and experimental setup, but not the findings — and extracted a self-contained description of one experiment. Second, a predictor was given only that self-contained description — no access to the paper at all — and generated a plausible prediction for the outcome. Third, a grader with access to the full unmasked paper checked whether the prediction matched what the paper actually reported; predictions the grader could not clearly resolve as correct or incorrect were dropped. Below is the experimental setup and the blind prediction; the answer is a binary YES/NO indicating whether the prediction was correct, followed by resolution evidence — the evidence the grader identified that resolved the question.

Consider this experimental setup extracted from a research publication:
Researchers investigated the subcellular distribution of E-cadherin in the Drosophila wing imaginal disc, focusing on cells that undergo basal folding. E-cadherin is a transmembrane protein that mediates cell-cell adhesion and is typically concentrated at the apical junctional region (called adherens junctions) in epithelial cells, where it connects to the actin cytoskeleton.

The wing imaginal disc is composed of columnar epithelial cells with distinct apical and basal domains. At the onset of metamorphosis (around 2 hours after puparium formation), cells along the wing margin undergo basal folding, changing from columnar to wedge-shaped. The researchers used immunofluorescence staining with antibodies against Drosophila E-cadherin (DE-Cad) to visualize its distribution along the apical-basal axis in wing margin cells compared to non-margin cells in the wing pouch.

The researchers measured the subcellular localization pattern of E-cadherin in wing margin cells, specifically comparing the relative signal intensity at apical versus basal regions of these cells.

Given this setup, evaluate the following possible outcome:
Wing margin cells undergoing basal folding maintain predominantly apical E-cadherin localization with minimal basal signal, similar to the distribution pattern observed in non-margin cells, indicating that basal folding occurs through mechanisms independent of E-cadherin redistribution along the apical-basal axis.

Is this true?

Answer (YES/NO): NO